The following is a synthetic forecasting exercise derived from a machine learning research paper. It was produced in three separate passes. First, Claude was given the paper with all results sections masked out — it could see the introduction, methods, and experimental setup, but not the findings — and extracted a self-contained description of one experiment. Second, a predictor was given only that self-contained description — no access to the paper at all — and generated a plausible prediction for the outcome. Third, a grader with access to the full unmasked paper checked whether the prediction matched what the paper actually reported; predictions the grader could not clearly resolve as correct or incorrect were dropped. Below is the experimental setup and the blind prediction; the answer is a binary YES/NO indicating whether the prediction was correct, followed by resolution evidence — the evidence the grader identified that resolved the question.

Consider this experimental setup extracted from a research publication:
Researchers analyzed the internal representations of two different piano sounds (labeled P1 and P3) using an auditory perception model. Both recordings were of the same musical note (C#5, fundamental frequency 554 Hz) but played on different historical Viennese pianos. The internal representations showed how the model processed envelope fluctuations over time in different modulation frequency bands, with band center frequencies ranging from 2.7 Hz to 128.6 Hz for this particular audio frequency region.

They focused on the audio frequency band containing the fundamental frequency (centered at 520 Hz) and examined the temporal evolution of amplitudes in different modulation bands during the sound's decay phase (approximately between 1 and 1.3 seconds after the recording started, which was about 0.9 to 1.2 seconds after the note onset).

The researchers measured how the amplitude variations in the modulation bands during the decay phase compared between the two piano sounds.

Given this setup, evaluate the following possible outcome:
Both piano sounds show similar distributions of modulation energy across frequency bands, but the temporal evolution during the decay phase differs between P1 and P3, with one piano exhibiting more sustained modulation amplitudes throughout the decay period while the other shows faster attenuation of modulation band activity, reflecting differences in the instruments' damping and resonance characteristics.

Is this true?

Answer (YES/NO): NO